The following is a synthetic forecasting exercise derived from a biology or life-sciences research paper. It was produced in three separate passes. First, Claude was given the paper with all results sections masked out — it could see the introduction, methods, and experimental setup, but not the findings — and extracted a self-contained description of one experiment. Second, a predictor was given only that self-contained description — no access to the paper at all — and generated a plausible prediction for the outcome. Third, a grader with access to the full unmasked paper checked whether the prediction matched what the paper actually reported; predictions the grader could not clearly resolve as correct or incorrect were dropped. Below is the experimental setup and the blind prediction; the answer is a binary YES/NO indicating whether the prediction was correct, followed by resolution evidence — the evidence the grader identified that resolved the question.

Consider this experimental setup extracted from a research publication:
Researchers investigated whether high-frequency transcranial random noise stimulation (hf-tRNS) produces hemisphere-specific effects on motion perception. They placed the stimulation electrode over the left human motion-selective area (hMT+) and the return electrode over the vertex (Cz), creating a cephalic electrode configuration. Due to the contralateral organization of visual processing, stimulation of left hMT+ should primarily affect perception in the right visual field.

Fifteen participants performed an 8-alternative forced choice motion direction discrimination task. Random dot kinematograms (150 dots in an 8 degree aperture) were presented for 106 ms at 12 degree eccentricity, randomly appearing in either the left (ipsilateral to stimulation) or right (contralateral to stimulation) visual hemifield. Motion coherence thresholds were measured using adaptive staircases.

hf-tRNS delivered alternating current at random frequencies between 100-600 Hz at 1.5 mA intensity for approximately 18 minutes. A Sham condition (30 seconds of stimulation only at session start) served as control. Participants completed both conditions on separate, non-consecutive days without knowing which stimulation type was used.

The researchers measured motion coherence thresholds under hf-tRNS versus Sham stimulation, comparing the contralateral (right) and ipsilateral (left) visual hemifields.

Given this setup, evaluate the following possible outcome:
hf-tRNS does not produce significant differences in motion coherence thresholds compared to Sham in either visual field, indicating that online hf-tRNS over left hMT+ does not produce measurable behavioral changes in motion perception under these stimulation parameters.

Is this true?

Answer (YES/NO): NO